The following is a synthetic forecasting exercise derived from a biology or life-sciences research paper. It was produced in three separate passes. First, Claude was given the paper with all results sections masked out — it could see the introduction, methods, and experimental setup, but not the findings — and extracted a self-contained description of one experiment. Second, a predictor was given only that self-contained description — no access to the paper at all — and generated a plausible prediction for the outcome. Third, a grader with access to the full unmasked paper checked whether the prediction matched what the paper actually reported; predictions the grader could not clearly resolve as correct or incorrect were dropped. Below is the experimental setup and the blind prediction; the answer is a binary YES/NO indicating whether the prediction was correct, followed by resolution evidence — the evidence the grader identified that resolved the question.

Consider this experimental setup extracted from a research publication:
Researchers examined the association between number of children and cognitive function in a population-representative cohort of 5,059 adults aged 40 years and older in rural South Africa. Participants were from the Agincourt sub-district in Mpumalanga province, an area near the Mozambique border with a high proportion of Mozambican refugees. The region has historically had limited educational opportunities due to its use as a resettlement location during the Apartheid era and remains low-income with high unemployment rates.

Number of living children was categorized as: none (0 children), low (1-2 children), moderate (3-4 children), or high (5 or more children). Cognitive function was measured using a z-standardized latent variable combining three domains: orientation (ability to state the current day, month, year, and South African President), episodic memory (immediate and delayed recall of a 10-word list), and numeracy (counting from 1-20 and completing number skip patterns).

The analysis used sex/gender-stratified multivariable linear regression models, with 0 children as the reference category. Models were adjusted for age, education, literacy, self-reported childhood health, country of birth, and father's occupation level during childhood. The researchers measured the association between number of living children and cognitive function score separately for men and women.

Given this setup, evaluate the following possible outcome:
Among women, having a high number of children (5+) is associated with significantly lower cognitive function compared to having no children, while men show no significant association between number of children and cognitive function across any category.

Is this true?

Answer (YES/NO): NO